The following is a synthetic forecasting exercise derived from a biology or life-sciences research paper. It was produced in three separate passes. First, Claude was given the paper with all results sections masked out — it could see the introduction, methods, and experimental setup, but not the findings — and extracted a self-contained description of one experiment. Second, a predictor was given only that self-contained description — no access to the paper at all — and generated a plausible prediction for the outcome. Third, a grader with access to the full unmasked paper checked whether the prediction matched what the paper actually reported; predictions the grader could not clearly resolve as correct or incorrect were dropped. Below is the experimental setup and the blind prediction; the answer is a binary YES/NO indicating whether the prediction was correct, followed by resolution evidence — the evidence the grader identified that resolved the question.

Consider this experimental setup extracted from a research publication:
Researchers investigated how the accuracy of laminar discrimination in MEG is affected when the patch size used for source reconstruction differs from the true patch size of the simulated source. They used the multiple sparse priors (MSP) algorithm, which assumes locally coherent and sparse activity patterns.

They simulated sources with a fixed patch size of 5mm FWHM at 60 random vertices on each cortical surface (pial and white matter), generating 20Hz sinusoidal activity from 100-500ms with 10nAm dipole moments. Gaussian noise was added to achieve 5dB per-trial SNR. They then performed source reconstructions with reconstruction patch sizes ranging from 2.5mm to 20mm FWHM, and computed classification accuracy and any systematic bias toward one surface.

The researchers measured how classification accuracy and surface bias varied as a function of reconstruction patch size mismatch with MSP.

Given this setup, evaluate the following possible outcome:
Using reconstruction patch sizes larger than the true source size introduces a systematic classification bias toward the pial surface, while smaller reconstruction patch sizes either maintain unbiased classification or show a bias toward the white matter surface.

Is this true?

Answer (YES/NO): NO